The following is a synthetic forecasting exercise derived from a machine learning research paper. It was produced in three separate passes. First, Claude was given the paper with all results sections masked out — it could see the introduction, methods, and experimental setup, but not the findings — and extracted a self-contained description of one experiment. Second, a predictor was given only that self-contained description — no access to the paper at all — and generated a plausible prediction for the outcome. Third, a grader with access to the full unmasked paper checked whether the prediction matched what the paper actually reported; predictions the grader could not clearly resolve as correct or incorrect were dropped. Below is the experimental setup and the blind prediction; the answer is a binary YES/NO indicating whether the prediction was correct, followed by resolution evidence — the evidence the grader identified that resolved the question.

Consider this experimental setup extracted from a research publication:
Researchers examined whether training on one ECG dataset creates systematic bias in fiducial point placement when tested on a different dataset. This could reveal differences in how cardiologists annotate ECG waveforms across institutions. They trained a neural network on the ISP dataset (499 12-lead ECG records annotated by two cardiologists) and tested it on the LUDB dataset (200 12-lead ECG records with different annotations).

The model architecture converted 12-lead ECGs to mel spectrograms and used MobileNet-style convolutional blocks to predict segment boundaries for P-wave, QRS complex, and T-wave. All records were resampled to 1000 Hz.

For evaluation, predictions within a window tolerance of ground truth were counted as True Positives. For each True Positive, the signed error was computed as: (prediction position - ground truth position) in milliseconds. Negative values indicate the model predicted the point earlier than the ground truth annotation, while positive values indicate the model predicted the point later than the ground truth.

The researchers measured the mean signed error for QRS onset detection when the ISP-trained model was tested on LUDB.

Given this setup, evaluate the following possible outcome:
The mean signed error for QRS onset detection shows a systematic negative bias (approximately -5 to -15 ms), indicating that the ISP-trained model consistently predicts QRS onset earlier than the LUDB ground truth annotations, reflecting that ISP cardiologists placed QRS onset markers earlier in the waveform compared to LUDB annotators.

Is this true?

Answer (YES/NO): NO